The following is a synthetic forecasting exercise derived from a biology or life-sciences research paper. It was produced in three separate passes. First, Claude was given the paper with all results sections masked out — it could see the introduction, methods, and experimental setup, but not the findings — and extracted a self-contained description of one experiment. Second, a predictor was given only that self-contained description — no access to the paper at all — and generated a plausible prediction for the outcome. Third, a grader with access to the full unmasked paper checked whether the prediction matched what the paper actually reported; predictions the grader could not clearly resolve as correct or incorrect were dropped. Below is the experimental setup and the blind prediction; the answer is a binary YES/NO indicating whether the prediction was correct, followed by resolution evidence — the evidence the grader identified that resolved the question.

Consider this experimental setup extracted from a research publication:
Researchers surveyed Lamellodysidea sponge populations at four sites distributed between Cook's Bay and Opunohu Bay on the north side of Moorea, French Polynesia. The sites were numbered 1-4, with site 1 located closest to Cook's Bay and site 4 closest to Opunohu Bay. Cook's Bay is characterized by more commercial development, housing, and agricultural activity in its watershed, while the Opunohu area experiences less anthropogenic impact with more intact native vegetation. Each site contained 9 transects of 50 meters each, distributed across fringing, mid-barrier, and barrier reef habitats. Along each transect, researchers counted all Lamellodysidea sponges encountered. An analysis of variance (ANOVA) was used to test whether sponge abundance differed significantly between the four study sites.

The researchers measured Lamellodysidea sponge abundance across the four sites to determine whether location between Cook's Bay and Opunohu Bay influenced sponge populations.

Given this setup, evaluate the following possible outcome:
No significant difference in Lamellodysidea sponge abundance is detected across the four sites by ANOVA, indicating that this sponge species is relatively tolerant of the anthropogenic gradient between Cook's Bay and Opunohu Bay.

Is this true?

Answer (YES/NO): NO